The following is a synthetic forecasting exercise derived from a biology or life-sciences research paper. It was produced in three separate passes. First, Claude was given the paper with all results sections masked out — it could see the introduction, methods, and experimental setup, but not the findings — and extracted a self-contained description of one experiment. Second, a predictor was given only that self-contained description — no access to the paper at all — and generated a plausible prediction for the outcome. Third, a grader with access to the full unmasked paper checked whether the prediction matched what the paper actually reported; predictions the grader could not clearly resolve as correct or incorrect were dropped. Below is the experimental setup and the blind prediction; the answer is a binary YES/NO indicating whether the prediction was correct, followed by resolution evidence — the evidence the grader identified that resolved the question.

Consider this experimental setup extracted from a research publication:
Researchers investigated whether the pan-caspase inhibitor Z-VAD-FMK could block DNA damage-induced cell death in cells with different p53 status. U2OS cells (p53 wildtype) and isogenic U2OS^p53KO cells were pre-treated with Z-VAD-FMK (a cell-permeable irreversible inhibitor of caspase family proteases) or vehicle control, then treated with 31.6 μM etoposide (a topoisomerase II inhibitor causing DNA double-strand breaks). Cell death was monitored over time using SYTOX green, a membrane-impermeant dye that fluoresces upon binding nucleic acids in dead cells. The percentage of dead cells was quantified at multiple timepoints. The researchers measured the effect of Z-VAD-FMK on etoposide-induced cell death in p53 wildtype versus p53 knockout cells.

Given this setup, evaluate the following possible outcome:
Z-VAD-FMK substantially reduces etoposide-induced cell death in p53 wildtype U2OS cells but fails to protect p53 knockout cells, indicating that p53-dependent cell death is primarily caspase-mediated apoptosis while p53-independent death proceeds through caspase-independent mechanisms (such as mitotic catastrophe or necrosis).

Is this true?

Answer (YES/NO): YES